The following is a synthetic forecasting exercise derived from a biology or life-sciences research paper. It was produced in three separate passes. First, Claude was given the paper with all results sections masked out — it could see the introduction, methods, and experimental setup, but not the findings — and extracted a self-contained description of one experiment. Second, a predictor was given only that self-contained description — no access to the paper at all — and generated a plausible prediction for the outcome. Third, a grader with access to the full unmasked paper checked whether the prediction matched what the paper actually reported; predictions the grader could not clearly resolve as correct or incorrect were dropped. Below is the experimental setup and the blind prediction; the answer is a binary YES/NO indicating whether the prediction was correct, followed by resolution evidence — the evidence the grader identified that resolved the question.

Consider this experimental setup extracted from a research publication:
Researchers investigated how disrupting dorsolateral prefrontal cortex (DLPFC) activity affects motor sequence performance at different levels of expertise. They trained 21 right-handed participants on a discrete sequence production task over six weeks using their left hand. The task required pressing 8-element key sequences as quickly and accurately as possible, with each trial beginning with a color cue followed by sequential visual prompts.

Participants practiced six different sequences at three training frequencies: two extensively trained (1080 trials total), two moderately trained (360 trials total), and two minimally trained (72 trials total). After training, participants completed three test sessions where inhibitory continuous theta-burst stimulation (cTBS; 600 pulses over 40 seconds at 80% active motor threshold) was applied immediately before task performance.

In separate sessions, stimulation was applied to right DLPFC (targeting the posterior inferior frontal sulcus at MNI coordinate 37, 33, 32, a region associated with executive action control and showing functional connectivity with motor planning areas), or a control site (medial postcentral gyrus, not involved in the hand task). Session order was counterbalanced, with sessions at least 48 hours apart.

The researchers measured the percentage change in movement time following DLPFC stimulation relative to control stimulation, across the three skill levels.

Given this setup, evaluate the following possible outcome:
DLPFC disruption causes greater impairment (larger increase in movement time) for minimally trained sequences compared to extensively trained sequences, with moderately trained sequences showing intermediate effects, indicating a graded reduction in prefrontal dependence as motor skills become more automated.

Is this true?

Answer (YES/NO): NO